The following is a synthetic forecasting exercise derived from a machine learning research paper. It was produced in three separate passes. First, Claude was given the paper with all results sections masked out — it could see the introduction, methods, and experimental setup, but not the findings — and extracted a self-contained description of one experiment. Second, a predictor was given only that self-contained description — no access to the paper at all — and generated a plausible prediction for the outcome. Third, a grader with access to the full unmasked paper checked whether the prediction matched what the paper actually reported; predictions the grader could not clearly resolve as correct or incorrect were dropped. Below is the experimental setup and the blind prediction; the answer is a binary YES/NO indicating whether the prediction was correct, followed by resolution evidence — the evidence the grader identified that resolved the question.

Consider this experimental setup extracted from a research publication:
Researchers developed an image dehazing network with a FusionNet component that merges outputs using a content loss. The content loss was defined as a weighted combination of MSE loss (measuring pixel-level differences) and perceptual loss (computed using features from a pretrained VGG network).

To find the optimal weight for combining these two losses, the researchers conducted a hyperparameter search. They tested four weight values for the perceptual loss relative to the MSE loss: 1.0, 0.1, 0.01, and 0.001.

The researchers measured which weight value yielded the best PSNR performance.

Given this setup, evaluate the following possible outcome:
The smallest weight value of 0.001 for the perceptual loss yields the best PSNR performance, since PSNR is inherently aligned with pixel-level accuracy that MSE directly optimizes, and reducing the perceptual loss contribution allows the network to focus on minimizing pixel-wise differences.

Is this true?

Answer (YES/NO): NO